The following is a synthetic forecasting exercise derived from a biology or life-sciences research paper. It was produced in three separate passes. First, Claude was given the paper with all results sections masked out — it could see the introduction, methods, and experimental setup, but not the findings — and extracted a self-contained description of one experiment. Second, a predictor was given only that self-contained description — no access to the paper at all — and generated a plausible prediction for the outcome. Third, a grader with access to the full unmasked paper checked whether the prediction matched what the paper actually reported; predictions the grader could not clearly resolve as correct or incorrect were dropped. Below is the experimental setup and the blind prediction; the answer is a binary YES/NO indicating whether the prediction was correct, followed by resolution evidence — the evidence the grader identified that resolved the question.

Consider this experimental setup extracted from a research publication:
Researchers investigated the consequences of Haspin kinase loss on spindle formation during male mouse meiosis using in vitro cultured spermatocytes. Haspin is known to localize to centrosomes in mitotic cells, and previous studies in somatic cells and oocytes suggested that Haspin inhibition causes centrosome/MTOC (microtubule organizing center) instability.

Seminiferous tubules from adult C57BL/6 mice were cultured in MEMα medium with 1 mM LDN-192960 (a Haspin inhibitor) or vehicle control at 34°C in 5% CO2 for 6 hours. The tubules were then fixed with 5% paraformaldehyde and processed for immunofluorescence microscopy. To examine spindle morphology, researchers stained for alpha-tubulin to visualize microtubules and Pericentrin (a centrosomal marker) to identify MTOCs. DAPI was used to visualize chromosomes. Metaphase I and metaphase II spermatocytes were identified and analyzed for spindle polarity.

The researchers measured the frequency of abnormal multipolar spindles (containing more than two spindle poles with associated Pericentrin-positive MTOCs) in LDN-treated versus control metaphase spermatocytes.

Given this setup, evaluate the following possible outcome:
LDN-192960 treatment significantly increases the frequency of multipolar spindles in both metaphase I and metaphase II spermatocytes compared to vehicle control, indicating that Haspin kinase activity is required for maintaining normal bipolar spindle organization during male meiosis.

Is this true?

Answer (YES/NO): YES